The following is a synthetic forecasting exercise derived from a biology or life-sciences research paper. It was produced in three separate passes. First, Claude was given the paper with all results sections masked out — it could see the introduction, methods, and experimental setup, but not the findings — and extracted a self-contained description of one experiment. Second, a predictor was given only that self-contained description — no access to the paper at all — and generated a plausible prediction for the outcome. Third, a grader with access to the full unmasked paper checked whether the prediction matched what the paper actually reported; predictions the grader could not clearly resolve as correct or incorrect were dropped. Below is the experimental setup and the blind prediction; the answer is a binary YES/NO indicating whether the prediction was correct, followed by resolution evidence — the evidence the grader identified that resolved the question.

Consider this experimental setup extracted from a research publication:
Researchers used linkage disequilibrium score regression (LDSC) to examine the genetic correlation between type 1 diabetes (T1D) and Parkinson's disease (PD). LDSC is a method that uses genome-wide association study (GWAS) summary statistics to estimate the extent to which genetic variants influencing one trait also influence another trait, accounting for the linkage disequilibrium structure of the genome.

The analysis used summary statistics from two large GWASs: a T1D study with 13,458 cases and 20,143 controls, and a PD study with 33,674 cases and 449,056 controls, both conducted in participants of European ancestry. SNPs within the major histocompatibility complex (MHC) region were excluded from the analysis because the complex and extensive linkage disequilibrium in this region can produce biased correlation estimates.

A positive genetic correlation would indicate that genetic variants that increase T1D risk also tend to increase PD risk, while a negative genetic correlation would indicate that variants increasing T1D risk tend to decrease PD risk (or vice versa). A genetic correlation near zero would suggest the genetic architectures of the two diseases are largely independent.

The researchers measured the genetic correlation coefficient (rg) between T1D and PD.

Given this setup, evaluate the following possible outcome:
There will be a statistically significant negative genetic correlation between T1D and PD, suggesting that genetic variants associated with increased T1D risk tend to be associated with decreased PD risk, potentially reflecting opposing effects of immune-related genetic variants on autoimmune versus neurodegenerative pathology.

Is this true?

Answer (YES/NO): YES